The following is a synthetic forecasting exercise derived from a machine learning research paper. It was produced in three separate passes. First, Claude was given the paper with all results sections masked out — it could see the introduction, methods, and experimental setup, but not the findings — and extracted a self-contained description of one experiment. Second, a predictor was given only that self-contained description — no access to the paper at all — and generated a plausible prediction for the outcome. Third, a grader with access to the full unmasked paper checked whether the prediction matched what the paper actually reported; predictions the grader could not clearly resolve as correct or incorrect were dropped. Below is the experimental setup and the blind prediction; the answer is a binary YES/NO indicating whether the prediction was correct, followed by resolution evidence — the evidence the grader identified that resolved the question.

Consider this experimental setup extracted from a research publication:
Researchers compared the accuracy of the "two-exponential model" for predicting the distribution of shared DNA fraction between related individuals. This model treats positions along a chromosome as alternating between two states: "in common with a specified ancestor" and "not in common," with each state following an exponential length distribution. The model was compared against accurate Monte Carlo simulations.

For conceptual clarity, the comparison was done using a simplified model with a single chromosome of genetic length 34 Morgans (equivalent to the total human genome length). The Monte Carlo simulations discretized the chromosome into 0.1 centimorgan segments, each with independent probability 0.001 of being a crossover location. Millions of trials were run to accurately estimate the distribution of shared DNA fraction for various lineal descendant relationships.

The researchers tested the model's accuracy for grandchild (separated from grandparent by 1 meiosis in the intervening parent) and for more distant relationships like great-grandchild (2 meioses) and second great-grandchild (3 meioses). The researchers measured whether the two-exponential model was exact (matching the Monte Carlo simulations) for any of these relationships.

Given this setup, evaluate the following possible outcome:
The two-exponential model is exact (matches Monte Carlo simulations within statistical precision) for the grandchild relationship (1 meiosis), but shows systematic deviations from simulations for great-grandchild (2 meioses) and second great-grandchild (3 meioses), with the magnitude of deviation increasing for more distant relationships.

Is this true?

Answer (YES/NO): YES